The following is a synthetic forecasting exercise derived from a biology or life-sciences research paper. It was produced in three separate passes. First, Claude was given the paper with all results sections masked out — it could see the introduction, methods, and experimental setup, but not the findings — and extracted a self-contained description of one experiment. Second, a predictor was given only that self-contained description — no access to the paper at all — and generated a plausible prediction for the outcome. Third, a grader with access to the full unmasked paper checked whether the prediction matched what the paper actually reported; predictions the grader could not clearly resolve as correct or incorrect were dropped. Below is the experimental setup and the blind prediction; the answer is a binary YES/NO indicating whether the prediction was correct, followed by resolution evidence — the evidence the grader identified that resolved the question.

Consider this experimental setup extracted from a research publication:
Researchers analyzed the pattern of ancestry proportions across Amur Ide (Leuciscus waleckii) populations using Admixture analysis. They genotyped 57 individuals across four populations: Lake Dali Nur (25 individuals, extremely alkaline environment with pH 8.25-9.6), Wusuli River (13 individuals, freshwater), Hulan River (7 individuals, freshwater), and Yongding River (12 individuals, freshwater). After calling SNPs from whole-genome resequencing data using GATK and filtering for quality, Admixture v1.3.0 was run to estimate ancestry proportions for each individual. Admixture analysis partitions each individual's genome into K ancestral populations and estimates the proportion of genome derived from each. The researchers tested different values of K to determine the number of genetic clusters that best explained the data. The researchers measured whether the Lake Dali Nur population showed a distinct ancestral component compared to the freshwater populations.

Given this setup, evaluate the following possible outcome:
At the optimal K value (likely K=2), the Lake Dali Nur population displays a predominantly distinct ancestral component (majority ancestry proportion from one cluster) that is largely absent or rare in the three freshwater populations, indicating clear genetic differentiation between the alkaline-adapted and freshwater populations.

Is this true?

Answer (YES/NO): YES